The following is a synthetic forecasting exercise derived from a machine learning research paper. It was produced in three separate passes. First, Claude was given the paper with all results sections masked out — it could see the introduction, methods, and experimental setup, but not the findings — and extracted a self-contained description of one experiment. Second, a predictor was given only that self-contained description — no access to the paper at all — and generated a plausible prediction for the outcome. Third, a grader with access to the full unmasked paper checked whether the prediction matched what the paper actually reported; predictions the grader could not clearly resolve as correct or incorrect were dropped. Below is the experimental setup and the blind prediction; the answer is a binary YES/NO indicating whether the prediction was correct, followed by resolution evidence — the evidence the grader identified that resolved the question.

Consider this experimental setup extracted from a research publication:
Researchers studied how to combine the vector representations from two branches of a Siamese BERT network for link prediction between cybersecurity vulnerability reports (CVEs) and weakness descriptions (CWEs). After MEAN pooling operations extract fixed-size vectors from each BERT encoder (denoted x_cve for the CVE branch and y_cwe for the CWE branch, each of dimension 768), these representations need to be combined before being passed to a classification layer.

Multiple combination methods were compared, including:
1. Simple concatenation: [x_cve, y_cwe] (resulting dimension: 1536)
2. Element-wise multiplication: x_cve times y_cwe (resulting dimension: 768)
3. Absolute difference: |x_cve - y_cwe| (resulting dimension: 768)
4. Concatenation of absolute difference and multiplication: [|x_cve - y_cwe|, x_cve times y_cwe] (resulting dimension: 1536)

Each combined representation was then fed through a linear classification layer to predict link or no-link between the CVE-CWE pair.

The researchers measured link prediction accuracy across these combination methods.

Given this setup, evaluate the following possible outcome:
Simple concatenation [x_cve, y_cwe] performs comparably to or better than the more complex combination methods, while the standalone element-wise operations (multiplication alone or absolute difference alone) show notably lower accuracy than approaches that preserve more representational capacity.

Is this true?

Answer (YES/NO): NO